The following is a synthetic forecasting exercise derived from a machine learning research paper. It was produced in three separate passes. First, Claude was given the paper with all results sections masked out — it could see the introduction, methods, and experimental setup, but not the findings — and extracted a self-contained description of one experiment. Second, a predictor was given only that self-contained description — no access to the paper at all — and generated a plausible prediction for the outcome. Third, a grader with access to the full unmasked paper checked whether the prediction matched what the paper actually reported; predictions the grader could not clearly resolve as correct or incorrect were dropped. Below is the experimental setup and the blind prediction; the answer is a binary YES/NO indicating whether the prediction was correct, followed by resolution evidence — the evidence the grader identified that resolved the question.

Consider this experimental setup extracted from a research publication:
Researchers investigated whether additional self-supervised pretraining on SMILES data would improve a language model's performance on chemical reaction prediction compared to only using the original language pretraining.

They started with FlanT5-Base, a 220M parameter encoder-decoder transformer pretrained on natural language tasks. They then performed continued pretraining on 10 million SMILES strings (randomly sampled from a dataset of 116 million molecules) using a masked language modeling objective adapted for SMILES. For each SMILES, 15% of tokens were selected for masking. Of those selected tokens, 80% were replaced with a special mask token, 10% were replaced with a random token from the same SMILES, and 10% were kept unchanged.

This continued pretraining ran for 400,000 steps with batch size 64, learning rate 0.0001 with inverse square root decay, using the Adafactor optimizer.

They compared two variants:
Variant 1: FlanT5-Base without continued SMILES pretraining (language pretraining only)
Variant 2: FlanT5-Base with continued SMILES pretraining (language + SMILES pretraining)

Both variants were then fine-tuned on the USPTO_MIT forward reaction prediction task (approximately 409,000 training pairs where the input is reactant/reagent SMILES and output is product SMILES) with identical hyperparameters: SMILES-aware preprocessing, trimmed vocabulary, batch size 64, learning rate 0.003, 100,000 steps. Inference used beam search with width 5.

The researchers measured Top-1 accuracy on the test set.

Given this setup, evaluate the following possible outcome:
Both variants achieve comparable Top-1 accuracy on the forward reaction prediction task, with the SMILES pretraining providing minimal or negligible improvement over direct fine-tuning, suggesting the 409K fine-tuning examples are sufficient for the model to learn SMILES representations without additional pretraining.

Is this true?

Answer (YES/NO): NO